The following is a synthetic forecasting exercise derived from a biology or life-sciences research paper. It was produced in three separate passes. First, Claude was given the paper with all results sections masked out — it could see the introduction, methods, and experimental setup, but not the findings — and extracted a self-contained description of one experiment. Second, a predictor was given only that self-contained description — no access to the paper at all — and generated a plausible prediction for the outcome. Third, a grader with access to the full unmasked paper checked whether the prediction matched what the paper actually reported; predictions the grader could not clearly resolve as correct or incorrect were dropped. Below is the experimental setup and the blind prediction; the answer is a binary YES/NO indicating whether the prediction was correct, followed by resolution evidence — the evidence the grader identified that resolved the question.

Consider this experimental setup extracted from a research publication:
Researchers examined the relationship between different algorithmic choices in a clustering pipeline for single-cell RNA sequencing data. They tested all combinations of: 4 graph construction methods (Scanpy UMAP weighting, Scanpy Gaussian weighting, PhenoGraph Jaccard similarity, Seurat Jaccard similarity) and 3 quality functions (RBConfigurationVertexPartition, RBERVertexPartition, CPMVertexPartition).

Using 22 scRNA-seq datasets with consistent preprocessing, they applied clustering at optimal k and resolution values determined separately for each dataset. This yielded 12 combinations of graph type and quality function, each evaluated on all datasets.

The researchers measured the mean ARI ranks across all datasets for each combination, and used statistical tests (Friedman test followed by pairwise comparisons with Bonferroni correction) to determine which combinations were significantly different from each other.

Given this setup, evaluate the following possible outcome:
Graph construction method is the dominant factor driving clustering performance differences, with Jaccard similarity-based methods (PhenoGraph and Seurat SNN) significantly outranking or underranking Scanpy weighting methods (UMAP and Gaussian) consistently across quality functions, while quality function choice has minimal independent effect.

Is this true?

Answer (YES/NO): NO